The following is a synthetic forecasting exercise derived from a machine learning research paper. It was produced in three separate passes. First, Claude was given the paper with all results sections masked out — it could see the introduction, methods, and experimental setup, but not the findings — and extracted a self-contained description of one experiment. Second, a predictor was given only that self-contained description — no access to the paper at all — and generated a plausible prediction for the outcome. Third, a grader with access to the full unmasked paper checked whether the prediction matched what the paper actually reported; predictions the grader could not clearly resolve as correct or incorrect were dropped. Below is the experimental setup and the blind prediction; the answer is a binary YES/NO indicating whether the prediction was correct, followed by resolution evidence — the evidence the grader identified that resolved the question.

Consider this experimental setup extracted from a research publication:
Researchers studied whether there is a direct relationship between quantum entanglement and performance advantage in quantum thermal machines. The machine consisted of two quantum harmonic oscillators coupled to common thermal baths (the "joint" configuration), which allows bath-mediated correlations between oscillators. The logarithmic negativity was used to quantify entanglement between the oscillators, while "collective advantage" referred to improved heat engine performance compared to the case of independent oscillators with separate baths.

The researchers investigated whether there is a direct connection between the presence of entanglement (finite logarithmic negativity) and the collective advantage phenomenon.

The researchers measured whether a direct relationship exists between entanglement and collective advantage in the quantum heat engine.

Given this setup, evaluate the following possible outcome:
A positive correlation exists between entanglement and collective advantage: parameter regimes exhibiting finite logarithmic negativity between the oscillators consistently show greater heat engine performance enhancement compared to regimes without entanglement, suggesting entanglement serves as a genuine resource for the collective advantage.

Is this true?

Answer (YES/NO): NO